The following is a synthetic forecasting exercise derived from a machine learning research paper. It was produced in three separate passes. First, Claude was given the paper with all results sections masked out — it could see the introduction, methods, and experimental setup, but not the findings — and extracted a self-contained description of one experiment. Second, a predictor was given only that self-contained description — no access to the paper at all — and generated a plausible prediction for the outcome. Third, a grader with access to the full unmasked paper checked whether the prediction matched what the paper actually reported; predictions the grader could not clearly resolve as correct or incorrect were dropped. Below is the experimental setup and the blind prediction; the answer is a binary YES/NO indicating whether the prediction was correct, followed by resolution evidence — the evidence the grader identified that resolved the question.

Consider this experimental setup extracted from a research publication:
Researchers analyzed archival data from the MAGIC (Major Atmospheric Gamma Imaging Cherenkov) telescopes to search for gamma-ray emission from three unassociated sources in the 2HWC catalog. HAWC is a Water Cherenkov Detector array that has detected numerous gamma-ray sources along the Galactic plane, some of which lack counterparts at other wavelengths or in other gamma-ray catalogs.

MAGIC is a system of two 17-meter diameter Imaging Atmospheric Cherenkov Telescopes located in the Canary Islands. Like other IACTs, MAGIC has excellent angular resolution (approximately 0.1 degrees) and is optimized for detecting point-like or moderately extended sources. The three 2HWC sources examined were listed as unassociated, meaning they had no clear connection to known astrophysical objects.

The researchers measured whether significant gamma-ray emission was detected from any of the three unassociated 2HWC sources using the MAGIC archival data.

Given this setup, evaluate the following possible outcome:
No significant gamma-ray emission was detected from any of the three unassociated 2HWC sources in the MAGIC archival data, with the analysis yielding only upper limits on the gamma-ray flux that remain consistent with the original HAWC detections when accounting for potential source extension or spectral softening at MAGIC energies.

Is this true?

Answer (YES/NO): NO